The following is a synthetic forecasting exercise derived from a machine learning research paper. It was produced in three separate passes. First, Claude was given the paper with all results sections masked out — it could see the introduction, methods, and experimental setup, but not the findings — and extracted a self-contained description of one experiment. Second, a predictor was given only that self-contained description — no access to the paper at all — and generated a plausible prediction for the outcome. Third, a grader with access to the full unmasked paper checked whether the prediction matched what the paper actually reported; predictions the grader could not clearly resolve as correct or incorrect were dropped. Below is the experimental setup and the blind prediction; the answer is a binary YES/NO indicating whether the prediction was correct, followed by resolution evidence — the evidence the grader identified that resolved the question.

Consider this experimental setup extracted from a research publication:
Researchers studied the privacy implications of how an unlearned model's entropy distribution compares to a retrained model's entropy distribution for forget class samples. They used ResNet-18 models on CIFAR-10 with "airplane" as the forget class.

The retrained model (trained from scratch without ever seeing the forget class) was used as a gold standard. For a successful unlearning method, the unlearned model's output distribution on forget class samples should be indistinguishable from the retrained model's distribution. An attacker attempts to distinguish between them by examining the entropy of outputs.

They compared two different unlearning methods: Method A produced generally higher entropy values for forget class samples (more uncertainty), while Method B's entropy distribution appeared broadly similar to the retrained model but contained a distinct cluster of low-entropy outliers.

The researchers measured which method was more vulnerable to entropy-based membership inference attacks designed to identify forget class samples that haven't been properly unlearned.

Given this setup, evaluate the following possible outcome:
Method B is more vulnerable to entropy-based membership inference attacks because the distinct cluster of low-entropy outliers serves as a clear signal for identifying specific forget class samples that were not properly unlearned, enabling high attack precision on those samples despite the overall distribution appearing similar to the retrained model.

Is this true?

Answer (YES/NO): NO